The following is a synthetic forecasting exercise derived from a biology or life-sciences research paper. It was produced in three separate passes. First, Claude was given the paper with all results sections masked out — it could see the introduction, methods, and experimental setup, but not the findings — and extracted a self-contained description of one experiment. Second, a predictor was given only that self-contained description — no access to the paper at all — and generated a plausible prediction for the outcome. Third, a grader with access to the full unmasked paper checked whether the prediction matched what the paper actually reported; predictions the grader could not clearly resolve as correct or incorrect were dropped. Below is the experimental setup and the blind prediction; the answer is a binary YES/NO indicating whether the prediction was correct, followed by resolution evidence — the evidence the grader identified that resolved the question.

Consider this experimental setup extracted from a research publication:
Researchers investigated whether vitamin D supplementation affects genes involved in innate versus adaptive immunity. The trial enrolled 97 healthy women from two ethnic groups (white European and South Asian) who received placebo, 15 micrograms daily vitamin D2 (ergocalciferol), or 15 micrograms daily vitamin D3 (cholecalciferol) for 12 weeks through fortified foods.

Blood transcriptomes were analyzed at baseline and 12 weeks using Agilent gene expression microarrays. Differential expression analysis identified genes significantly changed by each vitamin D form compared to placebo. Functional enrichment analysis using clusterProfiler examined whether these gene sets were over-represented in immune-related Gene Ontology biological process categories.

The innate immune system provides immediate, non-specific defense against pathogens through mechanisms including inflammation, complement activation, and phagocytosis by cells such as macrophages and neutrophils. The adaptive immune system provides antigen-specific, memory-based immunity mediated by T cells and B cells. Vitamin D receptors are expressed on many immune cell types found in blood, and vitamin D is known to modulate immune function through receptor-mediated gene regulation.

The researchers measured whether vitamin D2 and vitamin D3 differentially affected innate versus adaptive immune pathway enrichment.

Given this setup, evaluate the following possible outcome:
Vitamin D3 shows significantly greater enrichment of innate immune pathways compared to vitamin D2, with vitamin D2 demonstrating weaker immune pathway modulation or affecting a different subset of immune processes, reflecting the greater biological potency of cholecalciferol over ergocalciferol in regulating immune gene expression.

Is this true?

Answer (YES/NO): NO